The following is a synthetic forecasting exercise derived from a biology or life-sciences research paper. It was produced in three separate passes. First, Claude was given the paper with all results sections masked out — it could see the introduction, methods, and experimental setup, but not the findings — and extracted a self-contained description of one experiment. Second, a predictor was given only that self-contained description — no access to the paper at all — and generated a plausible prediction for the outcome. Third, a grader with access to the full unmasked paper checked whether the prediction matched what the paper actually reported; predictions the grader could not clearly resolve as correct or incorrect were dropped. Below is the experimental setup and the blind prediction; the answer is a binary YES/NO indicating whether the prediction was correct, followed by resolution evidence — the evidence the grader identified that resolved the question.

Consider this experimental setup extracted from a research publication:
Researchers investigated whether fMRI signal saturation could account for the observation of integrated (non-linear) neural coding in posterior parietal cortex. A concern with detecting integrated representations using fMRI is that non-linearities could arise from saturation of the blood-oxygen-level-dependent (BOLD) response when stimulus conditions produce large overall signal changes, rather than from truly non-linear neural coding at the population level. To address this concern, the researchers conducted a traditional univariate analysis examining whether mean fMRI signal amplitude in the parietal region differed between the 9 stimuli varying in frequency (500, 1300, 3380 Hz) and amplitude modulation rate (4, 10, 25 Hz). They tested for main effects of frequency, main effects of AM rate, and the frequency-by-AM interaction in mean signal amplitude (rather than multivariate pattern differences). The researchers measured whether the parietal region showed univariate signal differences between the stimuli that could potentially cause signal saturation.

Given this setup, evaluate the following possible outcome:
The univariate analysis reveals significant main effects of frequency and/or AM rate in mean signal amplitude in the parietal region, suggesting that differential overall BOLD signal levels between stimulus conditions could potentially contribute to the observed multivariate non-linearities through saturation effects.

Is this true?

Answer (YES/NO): NO